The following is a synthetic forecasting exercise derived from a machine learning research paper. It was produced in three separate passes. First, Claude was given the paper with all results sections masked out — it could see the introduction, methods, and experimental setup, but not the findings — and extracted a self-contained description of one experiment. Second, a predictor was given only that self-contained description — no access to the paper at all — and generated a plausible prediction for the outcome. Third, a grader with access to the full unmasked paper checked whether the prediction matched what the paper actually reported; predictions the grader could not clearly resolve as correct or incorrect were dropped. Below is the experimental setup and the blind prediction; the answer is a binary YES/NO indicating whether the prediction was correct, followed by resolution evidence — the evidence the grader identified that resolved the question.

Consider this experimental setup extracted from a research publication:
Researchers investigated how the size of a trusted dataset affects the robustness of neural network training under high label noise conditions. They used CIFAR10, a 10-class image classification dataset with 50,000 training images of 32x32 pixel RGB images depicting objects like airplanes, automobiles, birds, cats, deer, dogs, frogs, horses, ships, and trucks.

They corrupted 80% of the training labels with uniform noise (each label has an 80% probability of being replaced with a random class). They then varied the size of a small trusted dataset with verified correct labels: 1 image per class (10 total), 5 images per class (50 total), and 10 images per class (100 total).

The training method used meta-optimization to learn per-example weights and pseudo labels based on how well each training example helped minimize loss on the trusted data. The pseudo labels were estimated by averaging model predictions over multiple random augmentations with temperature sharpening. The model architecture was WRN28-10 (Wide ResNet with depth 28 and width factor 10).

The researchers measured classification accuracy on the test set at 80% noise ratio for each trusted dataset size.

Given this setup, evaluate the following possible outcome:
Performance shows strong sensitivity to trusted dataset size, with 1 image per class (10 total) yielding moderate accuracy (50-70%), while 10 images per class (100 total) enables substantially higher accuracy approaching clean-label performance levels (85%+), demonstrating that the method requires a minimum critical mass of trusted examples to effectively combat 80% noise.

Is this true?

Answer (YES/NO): NO